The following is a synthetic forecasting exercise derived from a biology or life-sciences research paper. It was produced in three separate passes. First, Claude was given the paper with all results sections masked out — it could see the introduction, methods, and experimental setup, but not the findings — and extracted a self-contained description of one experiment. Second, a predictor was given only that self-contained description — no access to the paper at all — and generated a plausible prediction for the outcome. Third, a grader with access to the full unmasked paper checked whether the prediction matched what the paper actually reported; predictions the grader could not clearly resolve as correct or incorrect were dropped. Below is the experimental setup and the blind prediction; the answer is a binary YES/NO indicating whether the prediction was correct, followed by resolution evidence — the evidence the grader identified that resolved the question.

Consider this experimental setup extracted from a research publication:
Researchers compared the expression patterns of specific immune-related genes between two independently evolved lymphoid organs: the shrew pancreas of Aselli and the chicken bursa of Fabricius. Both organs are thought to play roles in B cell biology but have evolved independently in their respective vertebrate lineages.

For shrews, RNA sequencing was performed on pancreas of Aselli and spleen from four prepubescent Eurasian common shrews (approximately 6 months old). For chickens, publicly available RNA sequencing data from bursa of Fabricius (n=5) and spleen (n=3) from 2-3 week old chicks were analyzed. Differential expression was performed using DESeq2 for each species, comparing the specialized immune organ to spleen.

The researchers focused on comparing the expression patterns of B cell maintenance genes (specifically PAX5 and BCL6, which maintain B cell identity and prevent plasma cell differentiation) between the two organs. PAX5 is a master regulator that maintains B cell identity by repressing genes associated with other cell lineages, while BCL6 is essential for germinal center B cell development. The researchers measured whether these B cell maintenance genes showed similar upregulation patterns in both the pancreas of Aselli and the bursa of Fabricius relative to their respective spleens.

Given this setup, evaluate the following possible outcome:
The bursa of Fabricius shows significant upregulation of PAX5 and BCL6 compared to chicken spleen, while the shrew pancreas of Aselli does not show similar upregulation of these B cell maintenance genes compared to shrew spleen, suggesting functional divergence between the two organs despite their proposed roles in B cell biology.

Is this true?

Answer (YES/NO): YES